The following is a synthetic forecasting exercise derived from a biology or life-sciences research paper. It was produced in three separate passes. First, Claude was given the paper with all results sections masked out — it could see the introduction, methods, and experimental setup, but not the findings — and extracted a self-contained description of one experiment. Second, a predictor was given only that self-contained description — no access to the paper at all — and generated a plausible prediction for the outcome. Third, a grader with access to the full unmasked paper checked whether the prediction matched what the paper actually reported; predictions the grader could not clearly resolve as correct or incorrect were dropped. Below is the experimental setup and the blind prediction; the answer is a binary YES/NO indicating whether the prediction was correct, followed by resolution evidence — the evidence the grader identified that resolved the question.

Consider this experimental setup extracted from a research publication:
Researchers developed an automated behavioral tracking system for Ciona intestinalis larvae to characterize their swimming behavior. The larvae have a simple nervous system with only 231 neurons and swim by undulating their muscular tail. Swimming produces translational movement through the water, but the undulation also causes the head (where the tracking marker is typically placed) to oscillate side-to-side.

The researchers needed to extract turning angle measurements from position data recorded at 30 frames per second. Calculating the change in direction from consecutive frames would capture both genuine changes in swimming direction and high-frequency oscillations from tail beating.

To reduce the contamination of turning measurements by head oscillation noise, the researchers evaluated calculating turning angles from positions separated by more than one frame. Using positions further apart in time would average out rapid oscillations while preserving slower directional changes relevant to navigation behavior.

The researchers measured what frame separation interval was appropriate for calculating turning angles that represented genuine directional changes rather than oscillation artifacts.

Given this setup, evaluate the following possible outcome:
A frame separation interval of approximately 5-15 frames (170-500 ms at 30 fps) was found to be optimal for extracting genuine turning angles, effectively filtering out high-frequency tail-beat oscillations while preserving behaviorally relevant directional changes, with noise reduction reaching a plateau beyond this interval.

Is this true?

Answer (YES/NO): NO